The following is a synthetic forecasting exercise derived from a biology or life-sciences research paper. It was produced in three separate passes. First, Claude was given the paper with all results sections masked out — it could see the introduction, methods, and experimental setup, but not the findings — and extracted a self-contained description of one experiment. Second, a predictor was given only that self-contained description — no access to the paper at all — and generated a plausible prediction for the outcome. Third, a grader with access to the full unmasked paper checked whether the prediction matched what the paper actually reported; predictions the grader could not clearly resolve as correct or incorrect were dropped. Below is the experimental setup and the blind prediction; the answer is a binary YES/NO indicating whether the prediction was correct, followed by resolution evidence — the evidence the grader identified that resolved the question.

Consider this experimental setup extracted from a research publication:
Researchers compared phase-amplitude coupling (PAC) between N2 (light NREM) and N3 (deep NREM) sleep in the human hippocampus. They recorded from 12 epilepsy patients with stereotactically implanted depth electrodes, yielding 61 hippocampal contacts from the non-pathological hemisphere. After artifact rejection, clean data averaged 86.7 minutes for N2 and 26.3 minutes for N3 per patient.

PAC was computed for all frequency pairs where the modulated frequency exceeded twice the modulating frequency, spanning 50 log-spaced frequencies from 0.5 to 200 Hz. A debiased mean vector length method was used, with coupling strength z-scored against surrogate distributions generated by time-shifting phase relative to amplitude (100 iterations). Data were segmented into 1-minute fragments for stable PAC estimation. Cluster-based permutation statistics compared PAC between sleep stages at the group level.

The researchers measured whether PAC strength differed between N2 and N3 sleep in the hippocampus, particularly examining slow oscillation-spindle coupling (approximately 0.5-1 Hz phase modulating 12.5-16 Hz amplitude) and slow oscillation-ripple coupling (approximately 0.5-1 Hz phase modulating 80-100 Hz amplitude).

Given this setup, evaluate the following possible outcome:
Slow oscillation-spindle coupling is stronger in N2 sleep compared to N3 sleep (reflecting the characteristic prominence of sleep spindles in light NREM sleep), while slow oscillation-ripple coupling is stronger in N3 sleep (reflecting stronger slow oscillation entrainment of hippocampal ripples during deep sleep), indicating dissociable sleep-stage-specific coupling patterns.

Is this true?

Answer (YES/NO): NO